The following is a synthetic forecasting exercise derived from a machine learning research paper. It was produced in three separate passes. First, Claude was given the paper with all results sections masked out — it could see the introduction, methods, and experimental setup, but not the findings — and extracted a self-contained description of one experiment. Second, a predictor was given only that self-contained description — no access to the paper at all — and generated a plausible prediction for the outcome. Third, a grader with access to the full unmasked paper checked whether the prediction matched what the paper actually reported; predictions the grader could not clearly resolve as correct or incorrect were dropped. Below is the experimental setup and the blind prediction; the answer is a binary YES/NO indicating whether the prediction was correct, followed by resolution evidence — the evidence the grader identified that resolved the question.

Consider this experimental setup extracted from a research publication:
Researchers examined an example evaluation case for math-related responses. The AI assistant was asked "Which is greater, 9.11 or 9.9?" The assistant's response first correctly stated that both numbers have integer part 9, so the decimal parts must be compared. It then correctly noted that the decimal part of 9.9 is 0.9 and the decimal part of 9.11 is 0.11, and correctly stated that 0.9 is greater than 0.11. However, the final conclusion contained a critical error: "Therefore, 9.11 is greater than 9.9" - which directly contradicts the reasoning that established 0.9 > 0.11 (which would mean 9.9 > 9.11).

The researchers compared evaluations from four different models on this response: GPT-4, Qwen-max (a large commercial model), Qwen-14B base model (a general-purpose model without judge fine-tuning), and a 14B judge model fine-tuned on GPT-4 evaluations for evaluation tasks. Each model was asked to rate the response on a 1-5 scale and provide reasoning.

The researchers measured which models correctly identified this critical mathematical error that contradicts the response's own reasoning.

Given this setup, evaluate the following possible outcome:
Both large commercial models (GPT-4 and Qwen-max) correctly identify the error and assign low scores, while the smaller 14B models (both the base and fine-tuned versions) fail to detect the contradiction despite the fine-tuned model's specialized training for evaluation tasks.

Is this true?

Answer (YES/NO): NO